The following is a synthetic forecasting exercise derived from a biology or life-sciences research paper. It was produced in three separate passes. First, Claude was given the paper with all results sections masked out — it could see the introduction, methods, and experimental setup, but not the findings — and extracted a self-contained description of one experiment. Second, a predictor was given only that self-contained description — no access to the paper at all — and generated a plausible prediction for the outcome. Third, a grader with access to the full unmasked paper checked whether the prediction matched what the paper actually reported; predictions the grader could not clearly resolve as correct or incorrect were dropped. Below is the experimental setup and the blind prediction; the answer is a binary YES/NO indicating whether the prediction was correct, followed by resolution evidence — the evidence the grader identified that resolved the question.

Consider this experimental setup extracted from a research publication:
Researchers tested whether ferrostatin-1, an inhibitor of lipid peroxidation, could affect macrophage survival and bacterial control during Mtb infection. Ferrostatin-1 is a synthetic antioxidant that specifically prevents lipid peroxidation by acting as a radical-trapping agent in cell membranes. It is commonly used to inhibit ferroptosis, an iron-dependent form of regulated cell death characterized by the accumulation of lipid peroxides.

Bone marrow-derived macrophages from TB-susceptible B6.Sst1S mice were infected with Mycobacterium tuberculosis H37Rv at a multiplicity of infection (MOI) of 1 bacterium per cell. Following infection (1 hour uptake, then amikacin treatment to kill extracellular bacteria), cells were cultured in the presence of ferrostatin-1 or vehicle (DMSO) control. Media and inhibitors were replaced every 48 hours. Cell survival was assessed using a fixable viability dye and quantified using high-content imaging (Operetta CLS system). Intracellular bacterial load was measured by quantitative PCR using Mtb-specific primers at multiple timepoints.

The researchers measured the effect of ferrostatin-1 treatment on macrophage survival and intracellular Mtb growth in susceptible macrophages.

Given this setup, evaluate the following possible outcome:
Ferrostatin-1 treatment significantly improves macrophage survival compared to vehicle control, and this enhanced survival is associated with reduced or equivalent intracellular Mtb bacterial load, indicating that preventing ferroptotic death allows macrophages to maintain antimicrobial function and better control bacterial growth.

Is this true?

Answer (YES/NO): YES